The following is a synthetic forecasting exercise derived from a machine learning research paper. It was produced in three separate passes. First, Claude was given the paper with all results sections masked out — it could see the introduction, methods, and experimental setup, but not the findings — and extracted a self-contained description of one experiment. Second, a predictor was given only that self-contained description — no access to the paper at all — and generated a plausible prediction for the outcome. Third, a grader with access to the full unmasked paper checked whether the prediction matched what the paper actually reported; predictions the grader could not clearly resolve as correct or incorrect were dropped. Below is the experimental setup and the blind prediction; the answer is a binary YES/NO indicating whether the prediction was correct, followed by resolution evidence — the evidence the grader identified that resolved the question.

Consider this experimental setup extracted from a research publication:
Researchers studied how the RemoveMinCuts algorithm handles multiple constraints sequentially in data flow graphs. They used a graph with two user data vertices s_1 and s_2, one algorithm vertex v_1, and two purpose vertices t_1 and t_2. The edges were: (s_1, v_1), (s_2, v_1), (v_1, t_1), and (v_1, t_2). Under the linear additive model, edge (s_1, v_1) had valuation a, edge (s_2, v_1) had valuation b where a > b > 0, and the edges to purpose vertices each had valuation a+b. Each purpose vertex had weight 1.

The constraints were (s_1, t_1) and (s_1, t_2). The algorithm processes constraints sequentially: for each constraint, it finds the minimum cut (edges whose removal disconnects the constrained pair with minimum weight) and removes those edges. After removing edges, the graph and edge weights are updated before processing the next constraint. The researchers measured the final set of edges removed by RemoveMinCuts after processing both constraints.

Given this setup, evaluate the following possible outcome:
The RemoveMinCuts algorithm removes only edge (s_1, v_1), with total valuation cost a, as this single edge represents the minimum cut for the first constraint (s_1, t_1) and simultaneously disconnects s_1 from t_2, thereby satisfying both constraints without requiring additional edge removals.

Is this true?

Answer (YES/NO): NO